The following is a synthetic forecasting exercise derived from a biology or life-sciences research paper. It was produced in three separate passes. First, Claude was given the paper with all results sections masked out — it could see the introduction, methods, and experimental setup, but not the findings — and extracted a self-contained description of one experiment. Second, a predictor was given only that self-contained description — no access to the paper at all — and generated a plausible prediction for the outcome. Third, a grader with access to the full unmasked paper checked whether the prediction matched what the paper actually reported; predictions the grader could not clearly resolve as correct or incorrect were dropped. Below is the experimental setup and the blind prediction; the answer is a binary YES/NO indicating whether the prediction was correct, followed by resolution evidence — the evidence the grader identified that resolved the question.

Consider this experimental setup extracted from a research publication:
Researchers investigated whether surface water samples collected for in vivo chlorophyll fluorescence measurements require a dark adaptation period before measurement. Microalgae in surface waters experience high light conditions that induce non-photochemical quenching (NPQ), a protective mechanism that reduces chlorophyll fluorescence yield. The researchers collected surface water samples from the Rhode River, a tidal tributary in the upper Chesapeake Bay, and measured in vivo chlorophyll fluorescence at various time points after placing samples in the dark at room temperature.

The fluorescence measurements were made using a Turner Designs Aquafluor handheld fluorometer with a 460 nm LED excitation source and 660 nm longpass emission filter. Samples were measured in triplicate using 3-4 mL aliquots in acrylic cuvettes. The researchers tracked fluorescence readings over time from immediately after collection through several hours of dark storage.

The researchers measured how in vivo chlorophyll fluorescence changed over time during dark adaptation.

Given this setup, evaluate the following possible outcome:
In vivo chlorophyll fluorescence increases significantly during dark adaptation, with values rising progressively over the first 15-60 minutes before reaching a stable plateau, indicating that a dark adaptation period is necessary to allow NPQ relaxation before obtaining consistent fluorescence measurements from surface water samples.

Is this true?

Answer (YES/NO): NO